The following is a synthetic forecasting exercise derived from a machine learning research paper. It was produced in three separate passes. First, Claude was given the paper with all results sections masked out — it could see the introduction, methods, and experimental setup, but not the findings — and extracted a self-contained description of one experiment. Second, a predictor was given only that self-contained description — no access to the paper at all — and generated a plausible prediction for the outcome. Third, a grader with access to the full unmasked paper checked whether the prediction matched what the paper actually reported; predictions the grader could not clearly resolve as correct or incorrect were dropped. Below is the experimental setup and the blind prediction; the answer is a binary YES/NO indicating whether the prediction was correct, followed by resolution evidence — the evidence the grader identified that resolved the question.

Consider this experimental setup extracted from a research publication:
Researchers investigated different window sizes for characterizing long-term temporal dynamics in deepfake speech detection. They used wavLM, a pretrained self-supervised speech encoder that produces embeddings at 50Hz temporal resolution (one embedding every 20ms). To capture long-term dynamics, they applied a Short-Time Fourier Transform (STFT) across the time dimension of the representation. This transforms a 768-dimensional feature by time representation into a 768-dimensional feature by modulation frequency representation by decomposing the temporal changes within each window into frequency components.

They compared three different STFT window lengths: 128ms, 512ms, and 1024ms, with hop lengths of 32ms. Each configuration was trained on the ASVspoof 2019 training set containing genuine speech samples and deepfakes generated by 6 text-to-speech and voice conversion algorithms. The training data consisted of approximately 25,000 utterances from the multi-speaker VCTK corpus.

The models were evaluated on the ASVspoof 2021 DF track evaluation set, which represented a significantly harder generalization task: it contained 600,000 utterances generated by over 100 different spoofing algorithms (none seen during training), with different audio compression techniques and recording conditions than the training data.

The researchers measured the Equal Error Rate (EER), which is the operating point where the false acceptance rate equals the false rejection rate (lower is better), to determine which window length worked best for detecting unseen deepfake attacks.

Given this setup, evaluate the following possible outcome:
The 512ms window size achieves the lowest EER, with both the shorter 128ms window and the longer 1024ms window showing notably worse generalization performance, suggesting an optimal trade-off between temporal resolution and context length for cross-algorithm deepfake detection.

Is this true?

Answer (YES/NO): NO